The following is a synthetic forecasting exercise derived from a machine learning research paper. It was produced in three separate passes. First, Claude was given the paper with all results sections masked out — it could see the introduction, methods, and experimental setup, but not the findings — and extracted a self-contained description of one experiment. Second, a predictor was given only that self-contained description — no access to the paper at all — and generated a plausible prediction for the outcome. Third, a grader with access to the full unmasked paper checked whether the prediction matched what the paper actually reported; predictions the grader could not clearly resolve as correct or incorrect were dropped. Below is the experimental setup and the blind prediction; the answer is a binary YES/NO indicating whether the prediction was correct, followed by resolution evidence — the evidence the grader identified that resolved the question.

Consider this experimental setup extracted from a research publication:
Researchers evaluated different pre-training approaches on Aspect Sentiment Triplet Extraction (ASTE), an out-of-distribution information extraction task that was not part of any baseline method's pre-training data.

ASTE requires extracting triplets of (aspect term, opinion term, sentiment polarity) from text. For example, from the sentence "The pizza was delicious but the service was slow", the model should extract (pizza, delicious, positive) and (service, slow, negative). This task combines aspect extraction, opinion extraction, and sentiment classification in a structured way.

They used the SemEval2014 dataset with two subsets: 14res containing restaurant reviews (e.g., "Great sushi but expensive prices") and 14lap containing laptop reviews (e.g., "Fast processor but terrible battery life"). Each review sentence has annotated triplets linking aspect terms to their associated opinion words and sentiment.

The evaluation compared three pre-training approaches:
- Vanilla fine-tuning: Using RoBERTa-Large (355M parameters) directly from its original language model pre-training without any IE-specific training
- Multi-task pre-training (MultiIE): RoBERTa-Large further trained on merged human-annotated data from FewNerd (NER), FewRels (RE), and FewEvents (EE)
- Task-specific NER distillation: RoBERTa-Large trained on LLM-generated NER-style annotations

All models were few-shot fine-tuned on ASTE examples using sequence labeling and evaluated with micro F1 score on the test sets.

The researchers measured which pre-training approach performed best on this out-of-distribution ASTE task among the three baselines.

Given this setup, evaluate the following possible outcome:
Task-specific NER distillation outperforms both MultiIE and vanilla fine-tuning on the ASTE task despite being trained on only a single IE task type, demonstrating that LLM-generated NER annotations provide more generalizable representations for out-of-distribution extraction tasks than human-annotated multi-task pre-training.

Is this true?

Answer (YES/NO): NO